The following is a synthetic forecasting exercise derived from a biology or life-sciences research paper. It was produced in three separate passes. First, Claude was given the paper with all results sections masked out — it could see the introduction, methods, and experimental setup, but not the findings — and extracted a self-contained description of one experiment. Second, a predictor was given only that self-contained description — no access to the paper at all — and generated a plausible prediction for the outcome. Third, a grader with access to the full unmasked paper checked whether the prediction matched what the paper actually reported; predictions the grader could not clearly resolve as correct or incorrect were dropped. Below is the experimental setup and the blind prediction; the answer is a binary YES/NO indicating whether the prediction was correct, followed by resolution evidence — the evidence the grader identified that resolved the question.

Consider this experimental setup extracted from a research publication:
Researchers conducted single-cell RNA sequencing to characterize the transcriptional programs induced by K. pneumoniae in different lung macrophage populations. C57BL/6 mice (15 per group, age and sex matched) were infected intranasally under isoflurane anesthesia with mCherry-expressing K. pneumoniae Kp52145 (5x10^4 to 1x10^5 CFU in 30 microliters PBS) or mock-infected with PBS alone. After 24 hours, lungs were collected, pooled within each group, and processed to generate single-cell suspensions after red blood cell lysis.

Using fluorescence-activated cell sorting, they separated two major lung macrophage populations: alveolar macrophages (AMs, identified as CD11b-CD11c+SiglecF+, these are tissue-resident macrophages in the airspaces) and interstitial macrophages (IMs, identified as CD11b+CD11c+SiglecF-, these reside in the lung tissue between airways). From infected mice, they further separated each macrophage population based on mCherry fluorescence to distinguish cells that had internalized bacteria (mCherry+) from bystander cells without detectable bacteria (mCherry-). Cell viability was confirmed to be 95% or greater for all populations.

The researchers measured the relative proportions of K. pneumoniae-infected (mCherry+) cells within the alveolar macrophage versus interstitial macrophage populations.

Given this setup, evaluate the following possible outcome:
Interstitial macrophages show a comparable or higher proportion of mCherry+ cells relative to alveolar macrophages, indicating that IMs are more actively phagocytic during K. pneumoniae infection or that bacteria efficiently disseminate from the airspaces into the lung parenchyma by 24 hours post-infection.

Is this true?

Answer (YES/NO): YES